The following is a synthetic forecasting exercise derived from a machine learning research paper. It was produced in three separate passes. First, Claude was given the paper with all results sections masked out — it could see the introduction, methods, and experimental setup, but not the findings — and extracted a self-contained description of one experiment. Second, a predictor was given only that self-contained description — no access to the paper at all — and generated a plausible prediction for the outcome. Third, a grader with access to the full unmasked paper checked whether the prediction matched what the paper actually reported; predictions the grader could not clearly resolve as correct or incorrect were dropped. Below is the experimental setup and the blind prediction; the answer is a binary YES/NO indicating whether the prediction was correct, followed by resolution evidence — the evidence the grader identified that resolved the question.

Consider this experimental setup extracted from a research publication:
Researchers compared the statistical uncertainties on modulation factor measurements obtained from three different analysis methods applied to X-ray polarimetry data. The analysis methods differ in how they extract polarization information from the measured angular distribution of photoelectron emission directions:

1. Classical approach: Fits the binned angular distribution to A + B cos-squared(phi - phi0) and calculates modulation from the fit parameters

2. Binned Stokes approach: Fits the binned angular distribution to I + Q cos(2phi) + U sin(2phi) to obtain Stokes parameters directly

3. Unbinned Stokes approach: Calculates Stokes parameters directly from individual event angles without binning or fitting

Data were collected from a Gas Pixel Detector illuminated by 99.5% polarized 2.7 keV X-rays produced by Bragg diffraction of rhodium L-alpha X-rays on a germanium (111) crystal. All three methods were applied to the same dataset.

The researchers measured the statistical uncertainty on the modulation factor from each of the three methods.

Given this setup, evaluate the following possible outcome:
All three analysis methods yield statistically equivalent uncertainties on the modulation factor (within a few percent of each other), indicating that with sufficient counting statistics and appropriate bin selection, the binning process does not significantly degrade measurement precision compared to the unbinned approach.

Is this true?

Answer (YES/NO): NO